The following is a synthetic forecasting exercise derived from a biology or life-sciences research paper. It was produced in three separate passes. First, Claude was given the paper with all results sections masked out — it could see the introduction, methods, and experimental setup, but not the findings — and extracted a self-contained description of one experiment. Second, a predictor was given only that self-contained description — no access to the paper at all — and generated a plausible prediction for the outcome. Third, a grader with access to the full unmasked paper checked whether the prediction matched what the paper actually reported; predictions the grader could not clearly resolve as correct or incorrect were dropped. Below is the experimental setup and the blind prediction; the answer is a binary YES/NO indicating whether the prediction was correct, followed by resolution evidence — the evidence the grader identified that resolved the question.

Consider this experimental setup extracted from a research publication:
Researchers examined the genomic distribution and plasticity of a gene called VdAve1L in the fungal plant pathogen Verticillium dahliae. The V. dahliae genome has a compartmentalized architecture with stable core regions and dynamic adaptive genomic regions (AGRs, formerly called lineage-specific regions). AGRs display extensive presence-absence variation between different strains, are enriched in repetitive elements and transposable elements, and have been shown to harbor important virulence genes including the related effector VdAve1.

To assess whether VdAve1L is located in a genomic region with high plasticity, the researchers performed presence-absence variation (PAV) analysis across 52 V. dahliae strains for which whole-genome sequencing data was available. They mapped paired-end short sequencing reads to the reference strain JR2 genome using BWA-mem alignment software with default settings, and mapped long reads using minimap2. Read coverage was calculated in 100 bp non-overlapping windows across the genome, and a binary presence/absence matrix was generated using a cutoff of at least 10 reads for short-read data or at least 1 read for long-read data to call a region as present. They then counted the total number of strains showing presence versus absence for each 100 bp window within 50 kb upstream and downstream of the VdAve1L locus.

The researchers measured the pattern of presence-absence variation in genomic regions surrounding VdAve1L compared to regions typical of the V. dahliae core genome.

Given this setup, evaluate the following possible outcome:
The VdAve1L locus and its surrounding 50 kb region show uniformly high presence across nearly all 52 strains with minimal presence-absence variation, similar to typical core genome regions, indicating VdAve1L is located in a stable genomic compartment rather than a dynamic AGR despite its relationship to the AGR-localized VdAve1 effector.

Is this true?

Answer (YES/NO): NO